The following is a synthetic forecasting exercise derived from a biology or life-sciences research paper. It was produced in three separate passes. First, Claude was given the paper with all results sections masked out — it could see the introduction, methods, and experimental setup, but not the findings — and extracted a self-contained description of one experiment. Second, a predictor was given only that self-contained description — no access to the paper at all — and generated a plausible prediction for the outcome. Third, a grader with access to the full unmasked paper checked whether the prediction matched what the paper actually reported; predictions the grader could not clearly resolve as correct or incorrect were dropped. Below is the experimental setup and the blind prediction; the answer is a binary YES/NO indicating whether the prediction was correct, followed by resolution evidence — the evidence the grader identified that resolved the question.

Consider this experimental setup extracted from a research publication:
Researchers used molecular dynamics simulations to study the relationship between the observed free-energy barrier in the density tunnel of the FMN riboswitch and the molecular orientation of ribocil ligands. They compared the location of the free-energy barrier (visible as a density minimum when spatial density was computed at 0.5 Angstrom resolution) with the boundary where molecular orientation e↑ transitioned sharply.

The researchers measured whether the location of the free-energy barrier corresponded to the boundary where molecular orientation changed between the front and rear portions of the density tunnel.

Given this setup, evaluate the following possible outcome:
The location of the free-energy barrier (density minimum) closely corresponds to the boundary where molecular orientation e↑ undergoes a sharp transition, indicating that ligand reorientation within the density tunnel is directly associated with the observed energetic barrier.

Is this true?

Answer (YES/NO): YES